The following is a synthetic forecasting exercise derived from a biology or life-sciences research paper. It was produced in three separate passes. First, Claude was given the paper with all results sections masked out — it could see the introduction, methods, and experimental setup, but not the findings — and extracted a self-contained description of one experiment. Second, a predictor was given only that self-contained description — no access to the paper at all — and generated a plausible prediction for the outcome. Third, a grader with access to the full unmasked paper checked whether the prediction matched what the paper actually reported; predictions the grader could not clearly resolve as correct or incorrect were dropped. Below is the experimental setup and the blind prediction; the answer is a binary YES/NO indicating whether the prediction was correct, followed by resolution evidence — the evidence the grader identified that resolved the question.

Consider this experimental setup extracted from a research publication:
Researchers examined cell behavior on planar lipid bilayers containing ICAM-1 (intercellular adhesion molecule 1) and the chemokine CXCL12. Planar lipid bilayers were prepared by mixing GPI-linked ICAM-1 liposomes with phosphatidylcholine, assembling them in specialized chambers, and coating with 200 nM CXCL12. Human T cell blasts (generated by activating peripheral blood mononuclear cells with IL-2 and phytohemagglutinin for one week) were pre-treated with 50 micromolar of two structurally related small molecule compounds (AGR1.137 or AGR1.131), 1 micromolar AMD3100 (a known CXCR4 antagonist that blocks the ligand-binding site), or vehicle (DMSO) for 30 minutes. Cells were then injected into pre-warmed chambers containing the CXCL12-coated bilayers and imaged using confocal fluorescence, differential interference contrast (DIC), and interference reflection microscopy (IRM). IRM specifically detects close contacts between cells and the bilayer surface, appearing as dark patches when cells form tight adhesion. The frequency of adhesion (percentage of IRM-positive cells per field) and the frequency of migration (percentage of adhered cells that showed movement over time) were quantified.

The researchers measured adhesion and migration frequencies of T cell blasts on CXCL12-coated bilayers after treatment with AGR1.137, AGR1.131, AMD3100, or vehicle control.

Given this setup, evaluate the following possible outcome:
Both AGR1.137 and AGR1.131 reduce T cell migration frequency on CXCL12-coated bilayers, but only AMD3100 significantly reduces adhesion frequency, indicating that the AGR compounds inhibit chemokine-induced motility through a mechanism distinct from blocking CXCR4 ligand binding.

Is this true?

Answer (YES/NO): NO